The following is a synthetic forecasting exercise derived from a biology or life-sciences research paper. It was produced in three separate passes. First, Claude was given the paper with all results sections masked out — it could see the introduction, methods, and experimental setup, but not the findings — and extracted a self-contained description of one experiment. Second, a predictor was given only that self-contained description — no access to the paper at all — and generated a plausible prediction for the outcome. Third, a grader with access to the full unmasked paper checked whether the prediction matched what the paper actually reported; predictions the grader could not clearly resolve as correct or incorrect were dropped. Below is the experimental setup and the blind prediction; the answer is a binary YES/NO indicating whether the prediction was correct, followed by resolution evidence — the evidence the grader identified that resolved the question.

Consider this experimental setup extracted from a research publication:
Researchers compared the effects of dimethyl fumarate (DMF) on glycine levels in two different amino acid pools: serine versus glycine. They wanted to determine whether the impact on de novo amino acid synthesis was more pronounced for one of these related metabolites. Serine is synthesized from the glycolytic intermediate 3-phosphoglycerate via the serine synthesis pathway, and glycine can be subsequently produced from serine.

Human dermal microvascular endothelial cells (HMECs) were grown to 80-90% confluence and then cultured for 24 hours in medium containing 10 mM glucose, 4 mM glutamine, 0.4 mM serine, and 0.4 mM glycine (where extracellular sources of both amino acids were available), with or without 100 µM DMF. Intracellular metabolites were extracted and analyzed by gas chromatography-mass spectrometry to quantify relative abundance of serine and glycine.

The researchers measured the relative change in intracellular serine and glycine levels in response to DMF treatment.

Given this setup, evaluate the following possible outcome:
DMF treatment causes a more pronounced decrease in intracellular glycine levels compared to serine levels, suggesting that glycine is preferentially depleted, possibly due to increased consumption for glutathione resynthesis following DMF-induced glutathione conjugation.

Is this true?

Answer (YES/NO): NO